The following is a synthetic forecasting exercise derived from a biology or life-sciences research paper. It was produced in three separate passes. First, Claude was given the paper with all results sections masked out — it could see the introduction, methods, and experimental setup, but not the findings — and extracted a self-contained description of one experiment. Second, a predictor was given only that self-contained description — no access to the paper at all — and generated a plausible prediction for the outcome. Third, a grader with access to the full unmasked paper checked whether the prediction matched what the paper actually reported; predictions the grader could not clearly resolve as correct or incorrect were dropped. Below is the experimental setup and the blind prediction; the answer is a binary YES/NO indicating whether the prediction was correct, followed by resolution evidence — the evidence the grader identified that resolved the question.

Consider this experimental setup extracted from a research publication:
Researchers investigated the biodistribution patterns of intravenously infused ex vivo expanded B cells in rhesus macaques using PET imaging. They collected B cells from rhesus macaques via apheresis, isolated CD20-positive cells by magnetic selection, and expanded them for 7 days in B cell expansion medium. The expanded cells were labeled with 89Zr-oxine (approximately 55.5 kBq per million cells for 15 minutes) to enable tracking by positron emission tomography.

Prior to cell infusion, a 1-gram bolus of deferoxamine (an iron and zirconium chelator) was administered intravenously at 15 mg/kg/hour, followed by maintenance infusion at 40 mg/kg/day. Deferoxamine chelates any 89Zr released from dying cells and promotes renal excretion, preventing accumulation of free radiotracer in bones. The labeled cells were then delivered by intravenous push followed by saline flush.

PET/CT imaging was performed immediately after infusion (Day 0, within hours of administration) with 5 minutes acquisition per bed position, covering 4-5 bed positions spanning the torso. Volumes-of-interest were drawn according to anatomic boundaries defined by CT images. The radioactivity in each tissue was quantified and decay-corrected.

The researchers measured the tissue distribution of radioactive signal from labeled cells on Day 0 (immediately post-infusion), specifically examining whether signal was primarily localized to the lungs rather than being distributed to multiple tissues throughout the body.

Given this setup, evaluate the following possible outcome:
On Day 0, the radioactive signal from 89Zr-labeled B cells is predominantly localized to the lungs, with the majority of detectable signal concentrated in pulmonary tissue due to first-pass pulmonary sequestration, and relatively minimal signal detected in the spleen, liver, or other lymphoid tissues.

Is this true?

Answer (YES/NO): NO